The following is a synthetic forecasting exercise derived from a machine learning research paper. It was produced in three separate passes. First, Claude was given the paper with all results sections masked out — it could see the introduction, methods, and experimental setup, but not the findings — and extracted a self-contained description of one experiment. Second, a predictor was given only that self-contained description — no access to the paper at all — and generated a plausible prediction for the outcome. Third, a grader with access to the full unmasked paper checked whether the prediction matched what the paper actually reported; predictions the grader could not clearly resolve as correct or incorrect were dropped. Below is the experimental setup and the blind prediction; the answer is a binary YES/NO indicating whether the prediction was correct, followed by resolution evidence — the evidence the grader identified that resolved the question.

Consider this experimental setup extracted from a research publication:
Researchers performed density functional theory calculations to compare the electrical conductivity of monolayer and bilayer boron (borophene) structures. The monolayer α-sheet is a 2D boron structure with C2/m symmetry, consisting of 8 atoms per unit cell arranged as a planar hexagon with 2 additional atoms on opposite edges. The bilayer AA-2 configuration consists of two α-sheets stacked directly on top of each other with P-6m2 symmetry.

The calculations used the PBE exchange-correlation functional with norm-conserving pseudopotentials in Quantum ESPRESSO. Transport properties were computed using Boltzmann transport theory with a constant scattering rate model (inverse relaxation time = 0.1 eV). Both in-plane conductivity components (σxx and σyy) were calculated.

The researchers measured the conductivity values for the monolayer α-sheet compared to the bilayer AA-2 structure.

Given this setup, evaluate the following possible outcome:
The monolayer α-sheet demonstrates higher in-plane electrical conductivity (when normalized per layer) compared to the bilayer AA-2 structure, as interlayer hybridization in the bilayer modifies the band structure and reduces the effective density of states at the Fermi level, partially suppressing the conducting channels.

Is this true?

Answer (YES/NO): NO